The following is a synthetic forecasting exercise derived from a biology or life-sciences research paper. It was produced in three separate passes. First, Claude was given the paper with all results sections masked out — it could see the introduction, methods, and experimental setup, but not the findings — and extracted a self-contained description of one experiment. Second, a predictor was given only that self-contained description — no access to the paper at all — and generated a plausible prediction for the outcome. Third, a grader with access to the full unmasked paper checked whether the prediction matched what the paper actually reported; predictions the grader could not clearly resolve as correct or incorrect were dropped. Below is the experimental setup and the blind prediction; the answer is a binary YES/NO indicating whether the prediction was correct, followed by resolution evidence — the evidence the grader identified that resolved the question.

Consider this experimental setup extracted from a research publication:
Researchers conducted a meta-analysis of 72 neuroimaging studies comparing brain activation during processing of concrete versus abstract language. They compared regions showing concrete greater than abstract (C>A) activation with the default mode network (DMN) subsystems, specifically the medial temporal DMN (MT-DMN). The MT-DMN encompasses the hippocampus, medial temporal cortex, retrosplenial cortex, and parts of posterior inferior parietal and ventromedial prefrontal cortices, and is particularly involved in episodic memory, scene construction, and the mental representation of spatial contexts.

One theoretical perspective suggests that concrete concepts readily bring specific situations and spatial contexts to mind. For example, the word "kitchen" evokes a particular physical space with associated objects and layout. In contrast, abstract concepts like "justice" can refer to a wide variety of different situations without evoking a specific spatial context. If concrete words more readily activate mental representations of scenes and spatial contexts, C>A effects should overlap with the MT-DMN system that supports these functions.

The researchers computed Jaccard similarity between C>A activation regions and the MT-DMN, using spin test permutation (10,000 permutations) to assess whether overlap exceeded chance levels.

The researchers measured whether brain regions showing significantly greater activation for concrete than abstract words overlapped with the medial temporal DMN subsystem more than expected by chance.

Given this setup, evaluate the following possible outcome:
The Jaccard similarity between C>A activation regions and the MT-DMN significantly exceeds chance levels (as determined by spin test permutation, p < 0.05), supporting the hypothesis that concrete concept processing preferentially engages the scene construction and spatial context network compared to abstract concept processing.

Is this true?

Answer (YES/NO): YES